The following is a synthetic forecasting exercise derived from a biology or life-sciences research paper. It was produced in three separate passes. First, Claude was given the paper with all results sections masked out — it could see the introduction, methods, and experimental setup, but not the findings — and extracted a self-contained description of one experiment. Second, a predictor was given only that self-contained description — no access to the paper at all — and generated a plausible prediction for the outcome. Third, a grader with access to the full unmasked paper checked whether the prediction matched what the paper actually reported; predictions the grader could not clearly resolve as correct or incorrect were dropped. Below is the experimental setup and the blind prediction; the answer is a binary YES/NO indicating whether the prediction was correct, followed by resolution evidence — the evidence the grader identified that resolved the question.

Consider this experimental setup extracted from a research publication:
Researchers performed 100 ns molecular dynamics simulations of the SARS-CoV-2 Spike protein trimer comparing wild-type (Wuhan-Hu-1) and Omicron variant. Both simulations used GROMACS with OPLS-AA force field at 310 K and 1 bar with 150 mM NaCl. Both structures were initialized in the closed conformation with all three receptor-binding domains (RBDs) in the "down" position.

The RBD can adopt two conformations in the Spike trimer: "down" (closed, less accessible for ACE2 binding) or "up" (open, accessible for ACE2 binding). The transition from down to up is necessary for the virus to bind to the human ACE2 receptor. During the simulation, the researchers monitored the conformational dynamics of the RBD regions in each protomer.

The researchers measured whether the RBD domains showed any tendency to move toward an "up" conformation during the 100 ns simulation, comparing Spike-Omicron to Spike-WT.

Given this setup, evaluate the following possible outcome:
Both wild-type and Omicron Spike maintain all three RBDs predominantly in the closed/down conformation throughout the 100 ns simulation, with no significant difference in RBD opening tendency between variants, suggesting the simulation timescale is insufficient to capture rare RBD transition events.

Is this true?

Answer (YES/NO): NO